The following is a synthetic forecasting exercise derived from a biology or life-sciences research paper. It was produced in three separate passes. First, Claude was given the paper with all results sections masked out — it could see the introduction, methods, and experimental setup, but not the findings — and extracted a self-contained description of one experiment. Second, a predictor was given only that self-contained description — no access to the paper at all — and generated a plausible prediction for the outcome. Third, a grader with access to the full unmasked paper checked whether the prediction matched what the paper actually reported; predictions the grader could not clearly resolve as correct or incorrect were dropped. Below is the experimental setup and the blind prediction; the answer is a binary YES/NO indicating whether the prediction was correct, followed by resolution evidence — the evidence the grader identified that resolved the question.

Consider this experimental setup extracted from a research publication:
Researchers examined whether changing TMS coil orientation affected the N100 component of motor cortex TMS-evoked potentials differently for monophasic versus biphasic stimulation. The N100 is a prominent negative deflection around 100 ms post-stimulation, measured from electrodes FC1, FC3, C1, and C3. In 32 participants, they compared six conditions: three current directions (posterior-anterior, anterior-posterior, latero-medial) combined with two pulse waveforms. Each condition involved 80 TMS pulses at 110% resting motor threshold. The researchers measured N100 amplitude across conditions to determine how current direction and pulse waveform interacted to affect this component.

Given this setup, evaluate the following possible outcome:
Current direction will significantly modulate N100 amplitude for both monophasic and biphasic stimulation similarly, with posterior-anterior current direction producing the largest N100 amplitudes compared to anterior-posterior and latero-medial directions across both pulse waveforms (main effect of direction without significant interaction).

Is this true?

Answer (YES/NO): NO